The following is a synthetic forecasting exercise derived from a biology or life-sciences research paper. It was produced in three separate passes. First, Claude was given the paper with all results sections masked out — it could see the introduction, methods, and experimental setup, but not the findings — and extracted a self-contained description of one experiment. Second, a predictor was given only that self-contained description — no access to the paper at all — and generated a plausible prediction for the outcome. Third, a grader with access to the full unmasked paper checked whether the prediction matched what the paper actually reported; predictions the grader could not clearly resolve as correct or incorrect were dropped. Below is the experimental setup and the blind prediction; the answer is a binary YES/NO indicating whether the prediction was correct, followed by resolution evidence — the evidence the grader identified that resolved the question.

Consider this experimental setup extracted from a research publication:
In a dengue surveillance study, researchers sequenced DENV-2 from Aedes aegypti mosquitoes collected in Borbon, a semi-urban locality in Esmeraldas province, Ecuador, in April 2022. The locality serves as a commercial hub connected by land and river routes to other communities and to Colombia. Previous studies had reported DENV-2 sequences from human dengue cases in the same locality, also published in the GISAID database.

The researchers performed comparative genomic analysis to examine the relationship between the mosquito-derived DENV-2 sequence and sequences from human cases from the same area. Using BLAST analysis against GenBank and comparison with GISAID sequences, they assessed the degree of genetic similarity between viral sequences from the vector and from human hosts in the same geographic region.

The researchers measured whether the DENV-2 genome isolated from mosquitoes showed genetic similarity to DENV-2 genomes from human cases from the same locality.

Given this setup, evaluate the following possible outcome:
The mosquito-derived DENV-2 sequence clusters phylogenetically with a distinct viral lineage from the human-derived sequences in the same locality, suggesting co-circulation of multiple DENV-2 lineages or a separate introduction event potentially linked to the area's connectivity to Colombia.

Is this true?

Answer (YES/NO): NO